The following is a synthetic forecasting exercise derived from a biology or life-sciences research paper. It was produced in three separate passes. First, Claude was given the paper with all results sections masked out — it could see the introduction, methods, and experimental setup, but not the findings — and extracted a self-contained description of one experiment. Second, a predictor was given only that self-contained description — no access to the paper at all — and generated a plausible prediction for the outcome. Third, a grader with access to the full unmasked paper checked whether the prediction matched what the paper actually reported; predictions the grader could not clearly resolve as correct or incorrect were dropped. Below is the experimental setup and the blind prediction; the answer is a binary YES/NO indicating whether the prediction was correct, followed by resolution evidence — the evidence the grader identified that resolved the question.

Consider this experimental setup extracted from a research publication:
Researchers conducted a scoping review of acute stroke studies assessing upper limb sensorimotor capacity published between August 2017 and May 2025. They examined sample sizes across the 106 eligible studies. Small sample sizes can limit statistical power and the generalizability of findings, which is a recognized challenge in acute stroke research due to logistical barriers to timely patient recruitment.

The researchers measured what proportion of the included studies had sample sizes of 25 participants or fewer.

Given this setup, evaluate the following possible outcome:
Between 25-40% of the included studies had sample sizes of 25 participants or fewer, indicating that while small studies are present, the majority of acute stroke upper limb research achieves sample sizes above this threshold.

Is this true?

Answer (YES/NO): YES